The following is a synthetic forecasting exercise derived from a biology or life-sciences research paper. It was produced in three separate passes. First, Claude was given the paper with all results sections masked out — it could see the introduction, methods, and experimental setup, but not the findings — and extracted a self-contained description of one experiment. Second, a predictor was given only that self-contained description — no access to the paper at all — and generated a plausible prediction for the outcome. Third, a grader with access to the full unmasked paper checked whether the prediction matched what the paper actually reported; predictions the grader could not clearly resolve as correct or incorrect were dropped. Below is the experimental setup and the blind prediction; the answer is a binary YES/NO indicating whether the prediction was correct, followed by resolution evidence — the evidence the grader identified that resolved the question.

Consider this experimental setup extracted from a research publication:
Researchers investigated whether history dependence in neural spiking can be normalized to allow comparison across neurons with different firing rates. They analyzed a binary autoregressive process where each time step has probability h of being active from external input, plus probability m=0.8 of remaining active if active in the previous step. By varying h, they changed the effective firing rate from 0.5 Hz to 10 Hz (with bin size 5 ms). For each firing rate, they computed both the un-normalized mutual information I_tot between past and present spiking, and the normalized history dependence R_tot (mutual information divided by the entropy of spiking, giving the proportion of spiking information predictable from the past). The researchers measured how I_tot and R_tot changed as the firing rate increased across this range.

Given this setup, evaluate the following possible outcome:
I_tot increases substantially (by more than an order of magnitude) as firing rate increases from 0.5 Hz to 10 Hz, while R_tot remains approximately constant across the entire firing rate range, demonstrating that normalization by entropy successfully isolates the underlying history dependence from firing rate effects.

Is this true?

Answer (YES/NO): NO